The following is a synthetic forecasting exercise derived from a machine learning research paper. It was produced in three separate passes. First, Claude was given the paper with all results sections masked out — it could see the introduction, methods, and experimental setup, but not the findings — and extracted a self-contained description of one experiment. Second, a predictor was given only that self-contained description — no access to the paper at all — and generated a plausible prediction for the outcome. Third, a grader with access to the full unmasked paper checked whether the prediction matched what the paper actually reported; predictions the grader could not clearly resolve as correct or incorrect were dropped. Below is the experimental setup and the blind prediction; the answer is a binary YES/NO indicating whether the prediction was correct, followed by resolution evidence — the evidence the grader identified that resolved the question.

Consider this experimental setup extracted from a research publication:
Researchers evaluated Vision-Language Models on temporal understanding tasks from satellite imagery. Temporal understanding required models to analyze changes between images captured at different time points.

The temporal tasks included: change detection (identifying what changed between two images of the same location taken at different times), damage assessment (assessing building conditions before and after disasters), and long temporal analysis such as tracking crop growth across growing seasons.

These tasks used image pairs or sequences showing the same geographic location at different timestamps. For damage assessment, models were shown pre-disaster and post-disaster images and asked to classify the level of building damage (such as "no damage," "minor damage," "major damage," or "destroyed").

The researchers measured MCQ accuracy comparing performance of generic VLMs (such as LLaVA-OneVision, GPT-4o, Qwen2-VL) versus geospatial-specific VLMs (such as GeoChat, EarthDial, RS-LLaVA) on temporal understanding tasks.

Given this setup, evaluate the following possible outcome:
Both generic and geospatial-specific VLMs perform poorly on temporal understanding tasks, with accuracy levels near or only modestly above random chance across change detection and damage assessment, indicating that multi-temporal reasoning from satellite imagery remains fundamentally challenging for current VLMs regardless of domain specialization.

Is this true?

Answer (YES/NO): YES